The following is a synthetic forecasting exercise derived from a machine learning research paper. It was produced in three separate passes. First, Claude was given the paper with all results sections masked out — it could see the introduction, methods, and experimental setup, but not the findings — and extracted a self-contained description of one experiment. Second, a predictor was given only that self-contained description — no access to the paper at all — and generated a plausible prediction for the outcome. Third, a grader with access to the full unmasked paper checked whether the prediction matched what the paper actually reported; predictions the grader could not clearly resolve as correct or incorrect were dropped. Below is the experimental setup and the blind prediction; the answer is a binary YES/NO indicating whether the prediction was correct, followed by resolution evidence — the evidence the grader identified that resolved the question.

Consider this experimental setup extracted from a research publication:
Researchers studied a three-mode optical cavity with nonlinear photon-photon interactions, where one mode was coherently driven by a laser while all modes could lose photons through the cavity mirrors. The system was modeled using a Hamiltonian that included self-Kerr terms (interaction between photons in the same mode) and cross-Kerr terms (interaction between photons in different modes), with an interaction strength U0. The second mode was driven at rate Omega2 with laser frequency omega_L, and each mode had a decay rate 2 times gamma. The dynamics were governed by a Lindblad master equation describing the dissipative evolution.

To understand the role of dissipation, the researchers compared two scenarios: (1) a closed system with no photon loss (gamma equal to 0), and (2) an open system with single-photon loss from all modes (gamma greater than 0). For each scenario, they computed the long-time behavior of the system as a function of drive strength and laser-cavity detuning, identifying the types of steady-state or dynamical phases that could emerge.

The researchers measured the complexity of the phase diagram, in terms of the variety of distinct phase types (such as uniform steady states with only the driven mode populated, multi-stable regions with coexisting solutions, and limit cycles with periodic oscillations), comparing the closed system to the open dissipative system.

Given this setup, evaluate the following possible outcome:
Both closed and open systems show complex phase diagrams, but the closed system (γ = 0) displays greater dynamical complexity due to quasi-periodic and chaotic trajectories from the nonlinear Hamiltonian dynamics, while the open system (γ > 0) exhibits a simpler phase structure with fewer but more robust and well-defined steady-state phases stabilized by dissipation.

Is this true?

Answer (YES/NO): NO